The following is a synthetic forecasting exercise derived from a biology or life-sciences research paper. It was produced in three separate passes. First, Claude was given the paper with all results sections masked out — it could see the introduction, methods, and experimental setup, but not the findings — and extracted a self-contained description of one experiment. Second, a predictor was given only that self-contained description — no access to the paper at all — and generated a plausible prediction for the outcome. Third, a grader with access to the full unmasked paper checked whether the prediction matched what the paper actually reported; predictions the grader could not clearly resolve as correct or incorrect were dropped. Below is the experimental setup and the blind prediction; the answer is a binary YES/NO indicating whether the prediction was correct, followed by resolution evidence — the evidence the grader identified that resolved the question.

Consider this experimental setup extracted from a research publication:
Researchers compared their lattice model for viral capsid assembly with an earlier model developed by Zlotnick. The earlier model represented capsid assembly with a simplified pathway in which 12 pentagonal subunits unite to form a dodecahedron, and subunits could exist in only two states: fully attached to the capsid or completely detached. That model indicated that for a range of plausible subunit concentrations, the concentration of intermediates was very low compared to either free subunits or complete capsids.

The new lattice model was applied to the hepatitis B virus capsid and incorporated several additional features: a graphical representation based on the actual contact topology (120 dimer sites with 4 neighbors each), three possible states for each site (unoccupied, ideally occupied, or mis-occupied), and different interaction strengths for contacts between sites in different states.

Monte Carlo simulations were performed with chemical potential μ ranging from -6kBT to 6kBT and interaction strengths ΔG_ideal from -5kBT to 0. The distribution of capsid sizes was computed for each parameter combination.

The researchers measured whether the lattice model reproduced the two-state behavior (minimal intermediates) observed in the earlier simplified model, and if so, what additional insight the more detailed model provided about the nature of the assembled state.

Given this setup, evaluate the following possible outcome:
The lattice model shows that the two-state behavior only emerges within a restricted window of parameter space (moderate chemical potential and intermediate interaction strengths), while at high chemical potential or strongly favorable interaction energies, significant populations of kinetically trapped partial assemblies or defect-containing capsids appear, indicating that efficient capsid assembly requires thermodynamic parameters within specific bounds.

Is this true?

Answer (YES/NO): NO